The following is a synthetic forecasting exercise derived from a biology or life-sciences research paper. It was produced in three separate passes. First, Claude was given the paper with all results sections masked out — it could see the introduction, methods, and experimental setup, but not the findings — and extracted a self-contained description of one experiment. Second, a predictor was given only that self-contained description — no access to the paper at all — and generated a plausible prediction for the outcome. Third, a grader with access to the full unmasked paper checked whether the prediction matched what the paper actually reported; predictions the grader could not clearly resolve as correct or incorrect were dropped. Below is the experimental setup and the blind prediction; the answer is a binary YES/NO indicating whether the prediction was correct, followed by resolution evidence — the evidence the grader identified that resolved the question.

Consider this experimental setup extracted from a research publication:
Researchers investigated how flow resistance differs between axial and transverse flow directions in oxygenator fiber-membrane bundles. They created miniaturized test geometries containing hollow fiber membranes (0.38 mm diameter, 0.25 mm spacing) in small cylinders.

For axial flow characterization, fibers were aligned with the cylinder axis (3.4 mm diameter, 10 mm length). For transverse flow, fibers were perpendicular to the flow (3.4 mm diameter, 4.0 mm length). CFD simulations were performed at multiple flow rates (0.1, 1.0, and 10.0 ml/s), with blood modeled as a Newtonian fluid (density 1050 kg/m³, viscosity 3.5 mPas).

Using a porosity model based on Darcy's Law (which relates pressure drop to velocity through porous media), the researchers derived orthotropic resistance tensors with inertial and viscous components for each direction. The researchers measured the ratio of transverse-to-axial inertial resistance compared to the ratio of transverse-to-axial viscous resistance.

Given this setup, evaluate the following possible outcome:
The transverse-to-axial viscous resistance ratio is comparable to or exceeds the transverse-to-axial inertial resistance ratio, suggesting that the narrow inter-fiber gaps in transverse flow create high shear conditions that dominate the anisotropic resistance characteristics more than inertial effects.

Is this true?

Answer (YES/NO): NO